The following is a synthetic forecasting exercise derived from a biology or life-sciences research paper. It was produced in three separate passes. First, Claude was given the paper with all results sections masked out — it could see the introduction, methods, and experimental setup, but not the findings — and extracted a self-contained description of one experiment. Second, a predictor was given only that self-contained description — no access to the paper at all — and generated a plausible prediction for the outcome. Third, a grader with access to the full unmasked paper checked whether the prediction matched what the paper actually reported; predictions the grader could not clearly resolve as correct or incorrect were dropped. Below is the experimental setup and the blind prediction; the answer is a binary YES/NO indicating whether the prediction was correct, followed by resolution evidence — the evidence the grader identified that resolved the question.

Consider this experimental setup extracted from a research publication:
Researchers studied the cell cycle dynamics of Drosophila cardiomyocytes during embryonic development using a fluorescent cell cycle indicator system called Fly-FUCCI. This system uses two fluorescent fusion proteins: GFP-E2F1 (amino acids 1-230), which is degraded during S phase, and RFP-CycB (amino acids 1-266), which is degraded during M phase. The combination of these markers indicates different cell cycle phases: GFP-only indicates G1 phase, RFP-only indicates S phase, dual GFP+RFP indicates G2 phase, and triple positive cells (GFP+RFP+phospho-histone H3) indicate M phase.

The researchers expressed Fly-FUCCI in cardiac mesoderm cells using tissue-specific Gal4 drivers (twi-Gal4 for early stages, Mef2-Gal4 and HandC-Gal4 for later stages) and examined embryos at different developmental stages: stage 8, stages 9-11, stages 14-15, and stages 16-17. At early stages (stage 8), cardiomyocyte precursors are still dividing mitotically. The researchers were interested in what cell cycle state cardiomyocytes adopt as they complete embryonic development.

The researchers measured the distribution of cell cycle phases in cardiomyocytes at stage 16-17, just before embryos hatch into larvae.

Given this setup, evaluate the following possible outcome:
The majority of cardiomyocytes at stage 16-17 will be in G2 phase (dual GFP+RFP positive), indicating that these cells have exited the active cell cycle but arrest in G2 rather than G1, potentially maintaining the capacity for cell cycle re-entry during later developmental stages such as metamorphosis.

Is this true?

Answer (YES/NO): NO